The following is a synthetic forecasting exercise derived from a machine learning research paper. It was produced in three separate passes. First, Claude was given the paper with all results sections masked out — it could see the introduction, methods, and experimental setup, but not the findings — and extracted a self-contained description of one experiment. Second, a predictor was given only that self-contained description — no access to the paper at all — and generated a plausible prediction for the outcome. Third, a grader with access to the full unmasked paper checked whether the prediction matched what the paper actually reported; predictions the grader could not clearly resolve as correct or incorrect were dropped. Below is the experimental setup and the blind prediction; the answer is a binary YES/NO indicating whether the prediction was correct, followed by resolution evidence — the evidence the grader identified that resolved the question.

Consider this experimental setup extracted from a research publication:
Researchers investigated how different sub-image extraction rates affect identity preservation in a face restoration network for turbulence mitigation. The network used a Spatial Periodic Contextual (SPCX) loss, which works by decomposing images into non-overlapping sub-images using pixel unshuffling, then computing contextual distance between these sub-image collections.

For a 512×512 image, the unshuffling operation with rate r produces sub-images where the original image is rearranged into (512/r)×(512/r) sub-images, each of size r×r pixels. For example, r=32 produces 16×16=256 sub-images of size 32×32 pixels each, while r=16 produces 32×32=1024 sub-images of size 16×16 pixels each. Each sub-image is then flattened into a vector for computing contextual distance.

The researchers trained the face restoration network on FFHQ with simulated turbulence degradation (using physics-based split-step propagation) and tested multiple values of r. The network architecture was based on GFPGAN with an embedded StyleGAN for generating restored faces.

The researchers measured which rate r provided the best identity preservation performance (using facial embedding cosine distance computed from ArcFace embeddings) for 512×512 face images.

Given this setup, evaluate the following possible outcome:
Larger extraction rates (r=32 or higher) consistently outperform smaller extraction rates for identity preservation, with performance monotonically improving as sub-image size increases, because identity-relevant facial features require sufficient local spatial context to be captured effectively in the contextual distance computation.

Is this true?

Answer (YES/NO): NO